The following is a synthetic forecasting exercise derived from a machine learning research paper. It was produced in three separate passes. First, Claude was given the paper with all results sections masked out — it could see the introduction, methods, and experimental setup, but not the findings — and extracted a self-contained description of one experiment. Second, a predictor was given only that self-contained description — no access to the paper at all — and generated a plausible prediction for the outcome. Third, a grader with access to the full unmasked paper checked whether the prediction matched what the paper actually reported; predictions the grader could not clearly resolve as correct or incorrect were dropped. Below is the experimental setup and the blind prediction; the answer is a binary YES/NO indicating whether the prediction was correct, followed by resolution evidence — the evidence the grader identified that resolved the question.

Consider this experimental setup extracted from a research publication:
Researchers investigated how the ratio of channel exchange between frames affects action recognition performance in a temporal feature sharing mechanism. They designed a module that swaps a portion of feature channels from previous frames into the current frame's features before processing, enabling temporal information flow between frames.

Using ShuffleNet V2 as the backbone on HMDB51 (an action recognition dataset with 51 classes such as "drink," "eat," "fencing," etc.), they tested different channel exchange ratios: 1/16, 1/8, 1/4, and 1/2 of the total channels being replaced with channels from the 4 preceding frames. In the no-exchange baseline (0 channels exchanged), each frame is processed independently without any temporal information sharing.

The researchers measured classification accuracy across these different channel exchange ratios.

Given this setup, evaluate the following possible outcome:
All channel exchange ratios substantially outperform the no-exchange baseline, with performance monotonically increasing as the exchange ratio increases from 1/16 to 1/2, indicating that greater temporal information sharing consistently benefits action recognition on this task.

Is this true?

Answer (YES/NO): NO